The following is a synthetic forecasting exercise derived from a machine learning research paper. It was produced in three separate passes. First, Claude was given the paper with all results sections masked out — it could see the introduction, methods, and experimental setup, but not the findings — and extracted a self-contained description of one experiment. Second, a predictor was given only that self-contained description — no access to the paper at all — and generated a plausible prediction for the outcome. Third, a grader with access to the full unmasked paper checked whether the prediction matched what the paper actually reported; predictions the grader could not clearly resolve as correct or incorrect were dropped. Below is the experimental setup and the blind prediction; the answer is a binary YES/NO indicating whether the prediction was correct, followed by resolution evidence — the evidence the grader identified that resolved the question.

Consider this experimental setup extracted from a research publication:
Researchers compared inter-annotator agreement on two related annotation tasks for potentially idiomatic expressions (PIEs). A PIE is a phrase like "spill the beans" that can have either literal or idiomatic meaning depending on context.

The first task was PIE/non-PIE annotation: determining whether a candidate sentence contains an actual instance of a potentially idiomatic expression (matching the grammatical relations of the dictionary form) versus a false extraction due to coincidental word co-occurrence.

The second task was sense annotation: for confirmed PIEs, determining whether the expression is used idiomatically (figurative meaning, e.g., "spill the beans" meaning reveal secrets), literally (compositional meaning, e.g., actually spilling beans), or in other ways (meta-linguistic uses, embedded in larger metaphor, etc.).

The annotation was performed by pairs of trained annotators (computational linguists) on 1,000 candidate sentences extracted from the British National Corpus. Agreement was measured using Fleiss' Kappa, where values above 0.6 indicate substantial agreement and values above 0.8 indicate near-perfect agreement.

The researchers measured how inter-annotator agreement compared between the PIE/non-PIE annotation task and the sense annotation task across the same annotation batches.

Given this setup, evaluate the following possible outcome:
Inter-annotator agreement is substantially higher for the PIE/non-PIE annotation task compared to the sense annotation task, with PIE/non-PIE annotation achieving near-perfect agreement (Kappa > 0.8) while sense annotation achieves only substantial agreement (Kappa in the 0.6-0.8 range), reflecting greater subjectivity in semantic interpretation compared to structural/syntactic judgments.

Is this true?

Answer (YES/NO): NO